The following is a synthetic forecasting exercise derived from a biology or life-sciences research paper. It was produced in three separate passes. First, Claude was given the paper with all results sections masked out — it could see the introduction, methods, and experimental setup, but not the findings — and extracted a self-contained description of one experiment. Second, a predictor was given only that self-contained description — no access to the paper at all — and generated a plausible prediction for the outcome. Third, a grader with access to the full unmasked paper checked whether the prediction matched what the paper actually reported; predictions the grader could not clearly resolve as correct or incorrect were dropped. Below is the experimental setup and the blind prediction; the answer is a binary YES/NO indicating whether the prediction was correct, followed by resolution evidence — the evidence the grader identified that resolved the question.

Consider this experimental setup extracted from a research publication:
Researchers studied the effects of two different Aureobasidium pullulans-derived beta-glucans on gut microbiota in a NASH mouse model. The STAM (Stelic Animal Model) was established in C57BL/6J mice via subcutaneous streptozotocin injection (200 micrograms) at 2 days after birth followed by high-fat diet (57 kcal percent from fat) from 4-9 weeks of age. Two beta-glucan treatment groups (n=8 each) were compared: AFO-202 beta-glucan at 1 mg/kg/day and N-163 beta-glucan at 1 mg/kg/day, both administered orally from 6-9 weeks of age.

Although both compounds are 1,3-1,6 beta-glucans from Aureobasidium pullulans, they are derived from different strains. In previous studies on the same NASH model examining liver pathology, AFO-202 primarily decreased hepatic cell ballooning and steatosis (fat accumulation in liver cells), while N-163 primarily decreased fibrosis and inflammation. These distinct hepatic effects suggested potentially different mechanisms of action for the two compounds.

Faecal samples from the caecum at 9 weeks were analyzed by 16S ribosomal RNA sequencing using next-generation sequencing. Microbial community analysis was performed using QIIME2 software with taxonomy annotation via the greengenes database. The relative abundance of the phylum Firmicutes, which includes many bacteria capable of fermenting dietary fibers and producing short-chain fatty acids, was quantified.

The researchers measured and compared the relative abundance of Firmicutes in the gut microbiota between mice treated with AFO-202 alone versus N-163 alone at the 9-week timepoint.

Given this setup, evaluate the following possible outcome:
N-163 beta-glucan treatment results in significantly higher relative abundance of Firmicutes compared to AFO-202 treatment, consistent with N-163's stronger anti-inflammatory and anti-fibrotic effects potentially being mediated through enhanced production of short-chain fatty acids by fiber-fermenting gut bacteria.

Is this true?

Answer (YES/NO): NO